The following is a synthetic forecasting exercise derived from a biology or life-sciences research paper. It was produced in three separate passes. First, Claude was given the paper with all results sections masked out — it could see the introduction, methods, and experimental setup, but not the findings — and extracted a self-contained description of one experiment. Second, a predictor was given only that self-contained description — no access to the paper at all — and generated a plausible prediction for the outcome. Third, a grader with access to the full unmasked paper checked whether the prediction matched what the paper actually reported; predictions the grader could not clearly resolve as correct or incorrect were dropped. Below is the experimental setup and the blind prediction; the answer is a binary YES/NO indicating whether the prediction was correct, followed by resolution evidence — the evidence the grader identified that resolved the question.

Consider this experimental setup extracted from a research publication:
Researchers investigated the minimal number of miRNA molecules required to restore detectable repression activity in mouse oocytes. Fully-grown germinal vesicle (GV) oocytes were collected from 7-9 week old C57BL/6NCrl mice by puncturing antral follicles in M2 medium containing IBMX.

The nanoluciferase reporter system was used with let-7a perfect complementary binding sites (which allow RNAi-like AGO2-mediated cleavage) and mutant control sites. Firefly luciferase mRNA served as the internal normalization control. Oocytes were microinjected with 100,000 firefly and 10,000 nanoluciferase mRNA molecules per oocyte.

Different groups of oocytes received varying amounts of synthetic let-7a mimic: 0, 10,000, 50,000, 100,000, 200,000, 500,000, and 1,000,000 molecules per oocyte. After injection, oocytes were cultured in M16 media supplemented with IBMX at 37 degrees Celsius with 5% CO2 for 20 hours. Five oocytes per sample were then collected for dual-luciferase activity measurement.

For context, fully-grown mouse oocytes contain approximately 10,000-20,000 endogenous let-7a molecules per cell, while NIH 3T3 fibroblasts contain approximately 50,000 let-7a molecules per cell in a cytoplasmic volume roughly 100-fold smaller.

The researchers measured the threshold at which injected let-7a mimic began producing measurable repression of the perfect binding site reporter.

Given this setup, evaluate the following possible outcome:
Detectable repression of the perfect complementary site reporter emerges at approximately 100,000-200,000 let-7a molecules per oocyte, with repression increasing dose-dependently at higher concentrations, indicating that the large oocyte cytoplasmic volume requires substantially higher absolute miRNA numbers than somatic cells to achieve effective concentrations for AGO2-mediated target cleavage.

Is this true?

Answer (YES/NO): NO